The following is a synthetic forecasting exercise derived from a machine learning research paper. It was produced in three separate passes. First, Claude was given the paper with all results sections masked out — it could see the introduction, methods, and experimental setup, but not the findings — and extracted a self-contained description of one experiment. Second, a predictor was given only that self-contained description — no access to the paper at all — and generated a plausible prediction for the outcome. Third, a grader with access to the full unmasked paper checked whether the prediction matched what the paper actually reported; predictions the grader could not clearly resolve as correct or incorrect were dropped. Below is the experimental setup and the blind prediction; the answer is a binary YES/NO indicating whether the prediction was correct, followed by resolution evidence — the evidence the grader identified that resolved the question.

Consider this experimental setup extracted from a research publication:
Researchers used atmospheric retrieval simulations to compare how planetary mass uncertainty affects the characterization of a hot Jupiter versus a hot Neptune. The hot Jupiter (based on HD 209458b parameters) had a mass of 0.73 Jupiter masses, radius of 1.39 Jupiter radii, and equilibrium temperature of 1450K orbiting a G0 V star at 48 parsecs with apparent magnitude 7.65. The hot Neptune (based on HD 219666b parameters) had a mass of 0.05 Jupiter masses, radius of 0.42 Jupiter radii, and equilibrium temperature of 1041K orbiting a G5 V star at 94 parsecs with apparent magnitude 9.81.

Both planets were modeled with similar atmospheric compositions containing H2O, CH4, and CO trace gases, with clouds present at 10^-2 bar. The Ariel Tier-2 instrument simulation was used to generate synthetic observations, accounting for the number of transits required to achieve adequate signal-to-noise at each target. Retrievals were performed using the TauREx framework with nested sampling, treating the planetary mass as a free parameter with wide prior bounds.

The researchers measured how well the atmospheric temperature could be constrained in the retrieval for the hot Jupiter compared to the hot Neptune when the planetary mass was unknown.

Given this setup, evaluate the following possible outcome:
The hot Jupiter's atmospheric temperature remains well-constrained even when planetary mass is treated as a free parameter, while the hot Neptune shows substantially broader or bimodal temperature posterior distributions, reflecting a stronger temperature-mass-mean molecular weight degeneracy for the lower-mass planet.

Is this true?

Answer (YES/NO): NO